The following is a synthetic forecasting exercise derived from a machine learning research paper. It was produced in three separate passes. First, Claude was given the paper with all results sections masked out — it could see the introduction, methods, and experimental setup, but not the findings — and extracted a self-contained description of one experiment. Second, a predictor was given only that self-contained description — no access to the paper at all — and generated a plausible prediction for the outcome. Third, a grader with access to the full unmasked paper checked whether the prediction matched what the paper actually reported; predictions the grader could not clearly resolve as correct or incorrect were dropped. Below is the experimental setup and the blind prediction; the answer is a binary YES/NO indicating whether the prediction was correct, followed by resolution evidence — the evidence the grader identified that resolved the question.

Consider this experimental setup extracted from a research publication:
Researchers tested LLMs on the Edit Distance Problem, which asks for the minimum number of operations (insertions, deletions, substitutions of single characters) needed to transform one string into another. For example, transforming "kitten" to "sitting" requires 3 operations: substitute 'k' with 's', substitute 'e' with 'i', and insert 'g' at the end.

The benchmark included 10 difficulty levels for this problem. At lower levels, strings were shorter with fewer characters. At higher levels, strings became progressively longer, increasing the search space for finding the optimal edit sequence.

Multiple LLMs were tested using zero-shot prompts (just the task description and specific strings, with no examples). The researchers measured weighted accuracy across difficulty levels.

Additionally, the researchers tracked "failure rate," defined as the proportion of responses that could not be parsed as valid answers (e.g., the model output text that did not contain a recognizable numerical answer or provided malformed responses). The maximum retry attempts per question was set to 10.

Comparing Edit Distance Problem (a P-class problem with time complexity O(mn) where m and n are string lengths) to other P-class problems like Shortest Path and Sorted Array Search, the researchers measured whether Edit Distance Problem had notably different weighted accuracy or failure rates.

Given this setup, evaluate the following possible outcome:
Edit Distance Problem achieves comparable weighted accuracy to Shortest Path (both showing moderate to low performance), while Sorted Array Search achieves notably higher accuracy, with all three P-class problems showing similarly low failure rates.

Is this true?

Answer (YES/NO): NO